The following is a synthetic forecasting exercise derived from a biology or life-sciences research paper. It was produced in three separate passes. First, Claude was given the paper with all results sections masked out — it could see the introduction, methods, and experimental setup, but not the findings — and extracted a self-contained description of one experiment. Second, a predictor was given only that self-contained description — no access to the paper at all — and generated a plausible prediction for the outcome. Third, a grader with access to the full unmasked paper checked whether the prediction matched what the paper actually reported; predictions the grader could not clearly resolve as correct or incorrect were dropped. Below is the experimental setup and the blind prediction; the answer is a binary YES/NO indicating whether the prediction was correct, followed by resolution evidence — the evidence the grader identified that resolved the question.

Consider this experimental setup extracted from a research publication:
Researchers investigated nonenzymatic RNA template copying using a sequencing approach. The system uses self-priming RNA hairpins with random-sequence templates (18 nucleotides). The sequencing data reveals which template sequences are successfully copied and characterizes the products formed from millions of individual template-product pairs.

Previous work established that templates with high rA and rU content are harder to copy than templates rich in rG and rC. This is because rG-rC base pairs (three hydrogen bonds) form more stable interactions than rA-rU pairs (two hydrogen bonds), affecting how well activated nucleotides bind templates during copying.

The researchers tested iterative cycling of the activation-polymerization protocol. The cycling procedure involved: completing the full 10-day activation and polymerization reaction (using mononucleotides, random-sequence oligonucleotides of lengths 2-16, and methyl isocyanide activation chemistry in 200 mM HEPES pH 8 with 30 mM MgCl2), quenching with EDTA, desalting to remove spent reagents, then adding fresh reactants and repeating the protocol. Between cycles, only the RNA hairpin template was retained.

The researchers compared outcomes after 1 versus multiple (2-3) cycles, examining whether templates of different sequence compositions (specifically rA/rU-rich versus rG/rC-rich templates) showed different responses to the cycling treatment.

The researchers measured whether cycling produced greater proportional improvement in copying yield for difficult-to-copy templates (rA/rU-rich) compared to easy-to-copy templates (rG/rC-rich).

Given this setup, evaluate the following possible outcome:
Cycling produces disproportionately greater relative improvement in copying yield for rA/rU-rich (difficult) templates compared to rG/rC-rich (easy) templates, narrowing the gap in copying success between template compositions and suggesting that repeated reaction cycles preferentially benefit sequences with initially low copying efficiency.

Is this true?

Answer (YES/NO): NO